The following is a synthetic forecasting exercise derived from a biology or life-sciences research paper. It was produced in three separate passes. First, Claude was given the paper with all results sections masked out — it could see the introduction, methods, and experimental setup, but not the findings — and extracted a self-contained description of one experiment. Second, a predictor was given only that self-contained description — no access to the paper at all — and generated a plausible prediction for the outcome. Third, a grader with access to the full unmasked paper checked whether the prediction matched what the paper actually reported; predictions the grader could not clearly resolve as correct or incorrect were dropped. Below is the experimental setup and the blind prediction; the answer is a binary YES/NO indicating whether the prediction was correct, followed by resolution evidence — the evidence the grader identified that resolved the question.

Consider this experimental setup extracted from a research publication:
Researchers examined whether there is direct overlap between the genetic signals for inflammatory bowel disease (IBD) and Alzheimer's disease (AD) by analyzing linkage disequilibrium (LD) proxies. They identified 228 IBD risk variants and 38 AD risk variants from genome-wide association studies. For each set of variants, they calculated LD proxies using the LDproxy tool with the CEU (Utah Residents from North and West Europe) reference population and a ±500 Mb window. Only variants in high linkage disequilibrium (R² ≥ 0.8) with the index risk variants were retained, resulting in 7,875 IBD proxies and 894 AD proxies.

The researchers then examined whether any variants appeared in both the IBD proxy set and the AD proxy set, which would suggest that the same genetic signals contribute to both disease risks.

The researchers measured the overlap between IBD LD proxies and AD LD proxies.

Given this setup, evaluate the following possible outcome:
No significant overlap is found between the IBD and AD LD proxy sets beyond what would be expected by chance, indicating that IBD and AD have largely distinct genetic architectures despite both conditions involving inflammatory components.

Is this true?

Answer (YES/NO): NO